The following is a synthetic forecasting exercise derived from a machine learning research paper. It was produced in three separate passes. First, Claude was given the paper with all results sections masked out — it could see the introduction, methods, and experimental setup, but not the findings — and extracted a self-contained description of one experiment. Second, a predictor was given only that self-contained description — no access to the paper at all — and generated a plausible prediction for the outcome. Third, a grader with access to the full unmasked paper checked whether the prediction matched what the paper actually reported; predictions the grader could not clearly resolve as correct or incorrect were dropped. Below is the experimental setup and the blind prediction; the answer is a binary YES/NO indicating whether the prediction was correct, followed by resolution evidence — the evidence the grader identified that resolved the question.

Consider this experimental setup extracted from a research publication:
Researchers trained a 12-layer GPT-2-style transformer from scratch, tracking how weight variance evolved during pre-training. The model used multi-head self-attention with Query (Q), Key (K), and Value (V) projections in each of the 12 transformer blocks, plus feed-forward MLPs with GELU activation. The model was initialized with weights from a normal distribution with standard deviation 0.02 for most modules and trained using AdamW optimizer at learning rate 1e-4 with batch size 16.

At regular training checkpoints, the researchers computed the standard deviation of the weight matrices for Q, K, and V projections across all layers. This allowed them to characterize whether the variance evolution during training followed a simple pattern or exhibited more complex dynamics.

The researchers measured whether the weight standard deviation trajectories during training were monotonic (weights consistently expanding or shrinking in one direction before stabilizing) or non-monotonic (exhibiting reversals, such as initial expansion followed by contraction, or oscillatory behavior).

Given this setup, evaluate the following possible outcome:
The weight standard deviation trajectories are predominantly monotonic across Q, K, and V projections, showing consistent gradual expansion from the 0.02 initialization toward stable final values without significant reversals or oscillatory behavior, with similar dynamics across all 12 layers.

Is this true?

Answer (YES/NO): NO